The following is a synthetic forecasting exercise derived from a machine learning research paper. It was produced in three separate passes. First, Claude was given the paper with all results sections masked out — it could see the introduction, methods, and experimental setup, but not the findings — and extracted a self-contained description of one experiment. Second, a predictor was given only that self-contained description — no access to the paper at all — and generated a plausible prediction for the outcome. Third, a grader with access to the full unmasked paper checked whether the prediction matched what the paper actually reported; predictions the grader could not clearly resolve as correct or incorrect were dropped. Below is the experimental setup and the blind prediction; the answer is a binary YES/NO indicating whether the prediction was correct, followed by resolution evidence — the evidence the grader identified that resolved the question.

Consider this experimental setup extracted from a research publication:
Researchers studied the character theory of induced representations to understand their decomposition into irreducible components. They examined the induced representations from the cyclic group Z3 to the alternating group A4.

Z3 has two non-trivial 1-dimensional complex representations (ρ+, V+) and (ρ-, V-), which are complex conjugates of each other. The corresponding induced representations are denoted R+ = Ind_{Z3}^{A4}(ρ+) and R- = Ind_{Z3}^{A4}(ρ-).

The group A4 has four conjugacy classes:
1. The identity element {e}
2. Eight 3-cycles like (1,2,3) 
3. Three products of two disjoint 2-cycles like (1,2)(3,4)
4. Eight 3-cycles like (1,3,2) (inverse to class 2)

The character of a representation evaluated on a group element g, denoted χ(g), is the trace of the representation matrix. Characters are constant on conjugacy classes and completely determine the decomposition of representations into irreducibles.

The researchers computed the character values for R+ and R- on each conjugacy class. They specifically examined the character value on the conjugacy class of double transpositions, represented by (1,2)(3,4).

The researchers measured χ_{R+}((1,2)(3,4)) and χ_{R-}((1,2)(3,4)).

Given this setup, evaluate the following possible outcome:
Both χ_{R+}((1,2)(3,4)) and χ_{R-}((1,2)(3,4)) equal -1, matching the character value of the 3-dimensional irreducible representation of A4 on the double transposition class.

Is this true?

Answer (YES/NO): NO